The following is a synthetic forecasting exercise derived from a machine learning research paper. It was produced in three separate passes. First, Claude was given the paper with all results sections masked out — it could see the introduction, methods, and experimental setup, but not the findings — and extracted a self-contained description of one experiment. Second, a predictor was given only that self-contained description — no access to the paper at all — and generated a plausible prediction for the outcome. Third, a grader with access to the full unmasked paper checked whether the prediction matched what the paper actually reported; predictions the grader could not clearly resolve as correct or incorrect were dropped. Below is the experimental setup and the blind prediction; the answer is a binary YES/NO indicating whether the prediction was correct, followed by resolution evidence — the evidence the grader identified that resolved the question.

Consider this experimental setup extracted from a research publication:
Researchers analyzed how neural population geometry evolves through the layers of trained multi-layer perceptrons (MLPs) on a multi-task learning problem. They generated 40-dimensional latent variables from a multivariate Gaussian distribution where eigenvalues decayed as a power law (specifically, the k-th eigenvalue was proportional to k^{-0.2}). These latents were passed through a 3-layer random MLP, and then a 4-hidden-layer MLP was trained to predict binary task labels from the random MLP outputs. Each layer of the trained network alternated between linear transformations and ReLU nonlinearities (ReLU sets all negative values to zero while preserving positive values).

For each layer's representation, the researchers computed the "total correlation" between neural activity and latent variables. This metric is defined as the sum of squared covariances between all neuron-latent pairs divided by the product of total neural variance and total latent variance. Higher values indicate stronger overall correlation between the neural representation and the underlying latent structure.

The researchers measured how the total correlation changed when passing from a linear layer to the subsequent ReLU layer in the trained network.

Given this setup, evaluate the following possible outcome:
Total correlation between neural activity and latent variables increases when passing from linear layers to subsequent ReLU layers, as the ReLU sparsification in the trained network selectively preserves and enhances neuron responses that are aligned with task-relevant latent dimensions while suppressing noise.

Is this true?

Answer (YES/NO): NO